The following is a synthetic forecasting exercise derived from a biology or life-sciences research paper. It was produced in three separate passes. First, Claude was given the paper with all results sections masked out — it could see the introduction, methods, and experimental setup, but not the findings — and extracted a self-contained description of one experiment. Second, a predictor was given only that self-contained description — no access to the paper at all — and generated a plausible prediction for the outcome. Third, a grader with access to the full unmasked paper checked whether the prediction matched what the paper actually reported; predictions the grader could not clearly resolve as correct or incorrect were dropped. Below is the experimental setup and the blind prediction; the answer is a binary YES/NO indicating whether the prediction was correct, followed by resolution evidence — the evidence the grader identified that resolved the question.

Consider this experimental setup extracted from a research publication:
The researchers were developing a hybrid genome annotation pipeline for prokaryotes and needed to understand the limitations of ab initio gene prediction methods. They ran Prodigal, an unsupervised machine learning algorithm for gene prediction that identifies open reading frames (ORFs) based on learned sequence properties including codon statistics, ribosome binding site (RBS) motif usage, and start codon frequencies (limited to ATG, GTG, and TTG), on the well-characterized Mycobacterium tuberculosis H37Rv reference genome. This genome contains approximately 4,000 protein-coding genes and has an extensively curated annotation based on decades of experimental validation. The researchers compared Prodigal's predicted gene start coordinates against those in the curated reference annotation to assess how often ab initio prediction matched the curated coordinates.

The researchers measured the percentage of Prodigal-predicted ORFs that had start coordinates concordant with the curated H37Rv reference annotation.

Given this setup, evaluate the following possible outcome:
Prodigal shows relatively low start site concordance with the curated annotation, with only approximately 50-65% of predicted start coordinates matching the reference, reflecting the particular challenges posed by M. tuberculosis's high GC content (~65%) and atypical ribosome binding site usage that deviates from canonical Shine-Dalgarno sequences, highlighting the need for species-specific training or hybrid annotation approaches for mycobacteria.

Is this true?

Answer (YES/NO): NO